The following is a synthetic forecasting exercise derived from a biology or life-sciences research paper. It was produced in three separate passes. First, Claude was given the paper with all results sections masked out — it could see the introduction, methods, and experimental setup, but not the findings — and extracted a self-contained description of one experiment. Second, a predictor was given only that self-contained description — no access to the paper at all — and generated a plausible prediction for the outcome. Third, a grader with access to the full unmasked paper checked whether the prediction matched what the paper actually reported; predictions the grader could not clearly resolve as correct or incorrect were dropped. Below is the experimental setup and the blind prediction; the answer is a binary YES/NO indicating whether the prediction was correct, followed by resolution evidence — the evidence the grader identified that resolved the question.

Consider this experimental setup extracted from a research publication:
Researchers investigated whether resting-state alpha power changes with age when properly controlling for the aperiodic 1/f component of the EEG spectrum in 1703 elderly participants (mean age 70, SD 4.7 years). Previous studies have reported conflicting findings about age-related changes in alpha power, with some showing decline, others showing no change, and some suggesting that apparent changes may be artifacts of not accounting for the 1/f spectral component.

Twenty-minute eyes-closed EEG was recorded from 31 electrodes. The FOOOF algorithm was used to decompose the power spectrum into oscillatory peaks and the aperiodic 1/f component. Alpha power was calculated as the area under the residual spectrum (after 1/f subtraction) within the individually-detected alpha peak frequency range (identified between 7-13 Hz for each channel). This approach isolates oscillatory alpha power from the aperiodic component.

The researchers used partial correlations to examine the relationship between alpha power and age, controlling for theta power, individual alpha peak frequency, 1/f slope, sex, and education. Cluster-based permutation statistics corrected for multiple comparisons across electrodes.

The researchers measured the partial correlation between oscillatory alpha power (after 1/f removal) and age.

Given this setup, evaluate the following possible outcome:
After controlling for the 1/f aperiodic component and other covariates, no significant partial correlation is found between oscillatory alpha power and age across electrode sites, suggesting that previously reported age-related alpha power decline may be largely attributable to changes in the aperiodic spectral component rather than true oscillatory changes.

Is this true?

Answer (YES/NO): YES